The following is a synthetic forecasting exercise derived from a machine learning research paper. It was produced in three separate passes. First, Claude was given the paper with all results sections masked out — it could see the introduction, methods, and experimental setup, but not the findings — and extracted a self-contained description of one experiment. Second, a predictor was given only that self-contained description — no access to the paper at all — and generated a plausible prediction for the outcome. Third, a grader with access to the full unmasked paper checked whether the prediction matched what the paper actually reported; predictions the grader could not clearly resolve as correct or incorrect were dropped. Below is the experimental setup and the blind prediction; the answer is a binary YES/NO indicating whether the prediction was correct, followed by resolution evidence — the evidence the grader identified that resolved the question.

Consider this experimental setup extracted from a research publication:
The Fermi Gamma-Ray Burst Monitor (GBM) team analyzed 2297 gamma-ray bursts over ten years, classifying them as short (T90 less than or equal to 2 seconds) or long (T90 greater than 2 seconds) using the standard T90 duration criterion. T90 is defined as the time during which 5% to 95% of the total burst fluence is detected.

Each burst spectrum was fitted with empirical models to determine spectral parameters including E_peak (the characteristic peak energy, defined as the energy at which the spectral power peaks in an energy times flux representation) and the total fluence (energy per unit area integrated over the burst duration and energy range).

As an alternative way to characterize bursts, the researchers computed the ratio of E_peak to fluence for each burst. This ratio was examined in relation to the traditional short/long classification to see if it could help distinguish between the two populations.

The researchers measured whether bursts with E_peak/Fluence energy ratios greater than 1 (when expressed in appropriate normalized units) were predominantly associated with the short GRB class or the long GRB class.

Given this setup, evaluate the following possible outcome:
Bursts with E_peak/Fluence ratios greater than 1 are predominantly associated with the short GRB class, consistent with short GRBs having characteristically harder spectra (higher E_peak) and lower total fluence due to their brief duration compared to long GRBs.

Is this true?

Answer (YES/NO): YES